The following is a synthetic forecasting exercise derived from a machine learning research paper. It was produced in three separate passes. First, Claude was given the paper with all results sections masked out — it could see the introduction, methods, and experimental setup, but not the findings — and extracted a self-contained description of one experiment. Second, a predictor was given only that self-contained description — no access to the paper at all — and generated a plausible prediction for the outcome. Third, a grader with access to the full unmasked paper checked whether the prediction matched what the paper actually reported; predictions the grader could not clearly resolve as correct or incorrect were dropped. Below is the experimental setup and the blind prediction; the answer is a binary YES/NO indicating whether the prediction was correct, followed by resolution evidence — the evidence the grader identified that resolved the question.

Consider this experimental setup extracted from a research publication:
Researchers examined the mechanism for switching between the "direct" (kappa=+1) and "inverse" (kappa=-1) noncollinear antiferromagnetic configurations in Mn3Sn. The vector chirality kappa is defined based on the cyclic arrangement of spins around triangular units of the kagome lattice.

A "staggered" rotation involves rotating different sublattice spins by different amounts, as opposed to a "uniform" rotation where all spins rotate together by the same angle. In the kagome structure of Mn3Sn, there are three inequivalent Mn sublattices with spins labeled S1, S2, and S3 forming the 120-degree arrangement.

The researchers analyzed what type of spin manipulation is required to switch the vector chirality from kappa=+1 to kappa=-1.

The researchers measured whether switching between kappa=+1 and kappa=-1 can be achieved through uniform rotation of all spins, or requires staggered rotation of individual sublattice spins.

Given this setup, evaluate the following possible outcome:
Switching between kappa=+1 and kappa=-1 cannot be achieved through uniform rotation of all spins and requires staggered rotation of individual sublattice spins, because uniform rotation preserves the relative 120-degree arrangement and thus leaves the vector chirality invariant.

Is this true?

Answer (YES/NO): YES